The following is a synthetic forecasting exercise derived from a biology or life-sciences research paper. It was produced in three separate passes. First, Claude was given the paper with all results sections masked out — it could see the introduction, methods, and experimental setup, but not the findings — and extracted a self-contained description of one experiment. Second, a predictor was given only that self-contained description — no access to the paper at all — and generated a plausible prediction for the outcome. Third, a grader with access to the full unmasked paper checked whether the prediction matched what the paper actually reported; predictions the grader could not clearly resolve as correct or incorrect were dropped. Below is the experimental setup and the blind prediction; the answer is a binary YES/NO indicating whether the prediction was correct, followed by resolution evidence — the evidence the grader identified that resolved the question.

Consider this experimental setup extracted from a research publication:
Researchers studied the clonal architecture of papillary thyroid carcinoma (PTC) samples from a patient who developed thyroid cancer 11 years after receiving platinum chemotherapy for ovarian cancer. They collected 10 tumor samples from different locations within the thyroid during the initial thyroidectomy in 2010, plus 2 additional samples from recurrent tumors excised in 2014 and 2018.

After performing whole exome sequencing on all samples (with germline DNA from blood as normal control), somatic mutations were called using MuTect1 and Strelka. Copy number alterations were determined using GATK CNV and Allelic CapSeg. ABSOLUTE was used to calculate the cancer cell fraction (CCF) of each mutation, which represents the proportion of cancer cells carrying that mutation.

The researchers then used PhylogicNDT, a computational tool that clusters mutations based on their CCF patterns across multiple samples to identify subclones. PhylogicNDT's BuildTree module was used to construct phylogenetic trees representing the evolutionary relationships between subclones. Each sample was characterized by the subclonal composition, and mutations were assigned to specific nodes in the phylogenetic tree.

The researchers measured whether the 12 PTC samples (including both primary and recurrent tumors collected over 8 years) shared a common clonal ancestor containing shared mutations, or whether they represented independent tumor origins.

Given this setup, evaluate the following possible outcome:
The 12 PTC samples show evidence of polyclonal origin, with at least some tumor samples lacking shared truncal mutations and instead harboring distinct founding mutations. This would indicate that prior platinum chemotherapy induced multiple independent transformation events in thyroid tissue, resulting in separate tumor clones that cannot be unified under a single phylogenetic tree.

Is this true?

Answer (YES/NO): NO